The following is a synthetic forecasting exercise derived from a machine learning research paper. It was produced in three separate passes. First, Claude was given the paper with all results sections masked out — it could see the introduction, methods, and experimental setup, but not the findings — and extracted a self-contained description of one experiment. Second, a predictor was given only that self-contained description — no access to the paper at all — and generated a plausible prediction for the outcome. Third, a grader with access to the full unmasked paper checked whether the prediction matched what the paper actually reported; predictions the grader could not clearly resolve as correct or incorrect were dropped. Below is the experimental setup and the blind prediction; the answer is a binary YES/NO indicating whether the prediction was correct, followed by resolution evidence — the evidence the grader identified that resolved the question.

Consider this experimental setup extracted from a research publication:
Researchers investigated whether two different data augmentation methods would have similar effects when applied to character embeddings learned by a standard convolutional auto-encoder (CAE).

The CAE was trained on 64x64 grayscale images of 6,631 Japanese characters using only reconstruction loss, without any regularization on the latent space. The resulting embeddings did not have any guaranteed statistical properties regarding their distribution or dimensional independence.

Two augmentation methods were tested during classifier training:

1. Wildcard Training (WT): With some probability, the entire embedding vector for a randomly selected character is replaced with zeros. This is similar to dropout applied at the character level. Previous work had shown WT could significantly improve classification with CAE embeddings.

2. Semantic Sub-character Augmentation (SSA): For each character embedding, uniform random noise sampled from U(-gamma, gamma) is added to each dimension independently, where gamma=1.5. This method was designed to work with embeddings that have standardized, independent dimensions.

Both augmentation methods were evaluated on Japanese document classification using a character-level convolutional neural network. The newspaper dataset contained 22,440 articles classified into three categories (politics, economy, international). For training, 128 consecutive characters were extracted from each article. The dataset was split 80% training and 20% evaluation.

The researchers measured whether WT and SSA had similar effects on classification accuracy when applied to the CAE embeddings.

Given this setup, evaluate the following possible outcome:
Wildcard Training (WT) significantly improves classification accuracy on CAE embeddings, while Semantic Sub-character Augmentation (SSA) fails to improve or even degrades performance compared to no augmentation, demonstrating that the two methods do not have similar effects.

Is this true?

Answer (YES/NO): YES